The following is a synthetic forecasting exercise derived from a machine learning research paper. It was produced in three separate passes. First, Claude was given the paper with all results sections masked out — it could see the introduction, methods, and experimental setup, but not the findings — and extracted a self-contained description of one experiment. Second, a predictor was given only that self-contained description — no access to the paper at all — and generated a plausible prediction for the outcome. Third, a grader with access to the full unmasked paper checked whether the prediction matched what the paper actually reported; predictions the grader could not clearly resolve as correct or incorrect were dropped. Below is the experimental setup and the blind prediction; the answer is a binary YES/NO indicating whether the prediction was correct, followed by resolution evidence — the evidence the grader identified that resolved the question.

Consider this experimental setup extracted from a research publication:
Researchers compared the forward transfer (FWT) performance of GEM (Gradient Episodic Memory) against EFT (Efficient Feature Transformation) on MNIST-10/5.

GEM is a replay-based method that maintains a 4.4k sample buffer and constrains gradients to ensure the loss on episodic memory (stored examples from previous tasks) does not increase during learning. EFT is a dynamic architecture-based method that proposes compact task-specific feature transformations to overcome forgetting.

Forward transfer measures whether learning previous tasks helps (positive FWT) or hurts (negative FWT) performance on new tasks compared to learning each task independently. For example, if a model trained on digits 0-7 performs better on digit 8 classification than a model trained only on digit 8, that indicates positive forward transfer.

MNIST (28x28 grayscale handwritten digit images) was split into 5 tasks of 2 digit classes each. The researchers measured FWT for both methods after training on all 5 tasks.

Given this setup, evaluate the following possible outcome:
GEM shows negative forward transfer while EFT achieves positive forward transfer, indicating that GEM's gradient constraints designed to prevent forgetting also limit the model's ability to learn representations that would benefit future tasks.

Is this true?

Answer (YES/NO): NO